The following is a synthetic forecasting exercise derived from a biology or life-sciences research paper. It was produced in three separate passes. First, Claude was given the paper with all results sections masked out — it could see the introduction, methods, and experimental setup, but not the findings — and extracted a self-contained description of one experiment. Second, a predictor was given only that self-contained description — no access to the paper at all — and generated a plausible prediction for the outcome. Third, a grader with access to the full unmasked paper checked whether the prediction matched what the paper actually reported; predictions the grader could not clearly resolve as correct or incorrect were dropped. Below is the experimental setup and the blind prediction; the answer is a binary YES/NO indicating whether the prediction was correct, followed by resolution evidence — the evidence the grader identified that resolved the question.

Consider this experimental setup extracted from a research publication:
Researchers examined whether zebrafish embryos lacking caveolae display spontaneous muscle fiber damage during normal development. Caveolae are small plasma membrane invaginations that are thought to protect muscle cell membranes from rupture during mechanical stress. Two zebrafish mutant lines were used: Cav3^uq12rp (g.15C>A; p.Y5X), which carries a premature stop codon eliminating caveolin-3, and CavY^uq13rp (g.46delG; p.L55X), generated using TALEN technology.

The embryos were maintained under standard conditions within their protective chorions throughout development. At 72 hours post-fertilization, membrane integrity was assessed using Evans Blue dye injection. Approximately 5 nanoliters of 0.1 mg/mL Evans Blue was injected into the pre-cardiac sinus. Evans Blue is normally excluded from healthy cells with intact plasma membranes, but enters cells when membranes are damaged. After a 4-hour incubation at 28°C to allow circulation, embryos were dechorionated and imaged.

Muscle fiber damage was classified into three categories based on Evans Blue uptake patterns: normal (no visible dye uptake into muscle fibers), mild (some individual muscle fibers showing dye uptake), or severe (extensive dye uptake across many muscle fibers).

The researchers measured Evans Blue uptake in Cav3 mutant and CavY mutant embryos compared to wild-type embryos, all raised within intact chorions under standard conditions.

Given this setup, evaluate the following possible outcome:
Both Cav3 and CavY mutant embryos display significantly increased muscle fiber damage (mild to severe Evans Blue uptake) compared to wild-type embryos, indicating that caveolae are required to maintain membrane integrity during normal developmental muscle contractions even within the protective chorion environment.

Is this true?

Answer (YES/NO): YES